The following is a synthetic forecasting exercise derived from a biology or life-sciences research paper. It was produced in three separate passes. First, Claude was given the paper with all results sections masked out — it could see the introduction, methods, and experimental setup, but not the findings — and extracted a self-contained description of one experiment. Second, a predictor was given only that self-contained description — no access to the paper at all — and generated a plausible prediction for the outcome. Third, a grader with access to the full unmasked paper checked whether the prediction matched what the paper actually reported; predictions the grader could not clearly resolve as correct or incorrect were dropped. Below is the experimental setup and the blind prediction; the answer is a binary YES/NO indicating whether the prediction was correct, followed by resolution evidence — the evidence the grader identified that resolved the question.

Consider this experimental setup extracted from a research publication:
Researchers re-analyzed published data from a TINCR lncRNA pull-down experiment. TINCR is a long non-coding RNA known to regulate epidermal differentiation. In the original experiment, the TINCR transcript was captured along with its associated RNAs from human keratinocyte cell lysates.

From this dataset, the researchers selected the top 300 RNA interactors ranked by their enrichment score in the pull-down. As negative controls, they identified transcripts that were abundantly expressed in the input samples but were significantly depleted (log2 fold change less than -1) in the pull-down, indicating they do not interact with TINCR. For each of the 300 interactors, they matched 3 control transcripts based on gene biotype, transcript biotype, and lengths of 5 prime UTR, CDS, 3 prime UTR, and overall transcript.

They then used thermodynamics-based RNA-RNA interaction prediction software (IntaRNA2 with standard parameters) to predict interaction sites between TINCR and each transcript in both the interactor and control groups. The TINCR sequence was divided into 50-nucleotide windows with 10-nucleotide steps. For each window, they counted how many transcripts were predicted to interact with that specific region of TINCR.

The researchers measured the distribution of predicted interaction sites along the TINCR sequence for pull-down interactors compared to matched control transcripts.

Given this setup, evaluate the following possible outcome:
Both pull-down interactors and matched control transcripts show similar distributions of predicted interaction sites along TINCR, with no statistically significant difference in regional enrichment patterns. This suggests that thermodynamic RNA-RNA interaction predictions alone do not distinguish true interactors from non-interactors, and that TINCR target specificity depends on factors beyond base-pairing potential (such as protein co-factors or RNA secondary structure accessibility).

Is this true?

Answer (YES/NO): NO